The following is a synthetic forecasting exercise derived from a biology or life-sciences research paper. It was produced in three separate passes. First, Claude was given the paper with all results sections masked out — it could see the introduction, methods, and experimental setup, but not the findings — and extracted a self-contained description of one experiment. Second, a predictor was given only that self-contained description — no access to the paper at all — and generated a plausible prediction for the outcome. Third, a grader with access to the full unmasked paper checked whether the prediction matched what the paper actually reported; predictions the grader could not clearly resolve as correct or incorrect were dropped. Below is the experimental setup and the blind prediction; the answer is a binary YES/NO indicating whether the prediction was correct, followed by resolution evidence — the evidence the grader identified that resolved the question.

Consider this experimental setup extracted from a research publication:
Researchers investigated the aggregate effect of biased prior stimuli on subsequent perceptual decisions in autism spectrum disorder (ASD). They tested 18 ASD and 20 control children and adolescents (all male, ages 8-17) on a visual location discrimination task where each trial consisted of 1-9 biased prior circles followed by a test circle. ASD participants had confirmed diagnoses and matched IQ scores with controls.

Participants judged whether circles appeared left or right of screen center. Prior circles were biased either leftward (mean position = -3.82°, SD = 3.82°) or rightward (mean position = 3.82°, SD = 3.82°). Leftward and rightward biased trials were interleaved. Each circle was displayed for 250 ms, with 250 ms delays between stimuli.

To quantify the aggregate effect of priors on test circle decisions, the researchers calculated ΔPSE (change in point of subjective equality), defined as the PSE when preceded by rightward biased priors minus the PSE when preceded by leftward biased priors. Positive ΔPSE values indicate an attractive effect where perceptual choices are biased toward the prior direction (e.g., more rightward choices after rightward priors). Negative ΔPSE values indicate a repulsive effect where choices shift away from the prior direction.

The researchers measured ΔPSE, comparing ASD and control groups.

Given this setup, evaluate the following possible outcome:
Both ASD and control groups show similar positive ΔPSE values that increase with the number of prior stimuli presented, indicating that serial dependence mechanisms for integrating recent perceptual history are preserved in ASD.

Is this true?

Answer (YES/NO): NO